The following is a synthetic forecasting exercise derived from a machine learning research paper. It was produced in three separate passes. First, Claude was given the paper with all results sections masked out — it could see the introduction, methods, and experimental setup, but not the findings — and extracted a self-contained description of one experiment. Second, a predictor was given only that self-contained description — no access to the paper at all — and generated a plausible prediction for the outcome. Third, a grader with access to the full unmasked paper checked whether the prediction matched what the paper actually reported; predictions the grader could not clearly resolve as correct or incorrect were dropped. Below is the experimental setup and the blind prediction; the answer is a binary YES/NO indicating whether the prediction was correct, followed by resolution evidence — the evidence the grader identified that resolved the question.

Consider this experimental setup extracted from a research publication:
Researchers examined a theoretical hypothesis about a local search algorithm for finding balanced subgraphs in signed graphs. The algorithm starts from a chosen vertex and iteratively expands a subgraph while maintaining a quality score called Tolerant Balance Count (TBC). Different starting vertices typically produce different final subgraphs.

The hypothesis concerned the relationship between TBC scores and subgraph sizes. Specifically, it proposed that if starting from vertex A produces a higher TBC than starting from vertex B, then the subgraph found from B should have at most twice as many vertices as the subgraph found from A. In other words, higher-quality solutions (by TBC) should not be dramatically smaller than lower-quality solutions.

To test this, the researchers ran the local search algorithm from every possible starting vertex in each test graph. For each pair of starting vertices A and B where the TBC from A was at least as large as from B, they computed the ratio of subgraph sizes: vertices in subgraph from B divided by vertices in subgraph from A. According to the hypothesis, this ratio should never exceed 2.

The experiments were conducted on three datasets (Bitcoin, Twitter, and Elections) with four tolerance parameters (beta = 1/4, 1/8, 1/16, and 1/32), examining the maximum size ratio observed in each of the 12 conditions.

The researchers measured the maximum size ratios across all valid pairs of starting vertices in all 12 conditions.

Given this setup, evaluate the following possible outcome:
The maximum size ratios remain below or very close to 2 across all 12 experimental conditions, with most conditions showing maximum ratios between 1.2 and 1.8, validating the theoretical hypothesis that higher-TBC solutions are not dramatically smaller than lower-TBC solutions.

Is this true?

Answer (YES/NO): NO